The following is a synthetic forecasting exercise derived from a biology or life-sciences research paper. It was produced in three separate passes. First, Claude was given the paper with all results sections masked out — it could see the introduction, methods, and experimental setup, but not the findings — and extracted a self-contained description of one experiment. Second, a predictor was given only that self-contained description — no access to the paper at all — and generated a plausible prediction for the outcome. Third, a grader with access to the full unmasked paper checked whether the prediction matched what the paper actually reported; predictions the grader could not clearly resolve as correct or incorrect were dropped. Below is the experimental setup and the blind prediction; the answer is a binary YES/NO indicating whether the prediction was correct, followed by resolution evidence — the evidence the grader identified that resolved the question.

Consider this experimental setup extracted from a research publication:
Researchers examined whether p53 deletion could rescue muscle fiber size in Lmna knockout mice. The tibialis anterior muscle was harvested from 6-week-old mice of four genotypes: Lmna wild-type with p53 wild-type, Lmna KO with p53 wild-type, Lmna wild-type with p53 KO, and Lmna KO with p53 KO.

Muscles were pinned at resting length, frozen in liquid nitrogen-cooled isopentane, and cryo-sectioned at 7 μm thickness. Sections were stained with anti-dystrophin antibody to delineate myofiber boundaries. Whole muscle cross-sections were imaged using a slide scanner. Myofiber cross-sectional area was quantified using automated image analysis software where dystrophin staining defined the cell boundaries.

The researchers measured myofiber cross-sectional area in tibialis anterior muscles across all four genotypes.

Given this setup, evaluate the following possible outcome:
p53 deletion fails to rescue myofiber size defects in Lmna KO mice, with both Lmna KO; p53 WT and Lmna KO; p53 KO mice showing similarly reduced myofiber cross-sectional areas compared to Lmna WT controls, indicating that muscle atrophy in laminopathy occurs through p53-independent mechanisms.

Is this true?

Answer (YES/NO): YES